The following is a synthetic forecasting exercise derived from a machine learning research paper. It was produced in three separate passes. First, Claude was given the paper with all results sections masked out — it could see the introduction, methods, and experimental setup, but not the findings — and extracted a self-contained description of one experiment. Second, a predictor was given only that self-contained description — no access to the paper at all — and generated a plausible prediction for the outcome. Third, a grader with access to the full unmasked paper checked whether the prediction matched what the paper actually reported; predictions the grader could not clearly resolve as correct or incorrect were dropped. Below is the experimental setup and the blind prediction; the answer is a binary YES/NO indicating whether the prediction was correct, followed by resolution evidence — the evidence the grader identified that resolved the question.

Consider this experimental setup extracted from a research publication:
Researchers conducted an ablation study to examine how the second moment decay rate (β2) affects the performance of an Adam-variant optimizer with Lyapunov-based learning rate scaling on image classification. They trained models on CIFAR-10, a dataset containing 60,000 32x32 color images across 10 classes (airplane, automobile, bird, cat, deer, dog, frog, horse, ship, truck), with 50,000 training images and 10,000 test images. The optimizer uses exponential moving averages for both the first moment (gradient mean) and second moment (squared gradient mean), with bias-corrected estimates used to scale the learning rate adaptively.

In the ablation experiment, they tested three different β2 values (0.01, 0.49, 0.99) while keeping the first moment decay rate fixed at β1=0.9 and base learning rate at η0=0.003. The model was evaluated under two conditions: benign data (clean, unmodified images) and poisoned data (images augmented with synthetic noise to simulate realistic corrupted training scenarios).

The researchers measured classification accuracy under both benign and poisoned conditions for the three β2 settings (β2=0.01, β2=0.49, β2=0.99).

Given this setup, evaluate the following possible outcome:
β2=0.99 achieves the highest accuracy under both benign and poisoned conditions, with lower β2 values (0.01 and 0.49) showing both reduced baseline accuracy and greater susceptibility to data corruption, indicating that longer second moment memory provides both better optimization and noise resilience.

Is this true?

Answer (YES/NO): NO